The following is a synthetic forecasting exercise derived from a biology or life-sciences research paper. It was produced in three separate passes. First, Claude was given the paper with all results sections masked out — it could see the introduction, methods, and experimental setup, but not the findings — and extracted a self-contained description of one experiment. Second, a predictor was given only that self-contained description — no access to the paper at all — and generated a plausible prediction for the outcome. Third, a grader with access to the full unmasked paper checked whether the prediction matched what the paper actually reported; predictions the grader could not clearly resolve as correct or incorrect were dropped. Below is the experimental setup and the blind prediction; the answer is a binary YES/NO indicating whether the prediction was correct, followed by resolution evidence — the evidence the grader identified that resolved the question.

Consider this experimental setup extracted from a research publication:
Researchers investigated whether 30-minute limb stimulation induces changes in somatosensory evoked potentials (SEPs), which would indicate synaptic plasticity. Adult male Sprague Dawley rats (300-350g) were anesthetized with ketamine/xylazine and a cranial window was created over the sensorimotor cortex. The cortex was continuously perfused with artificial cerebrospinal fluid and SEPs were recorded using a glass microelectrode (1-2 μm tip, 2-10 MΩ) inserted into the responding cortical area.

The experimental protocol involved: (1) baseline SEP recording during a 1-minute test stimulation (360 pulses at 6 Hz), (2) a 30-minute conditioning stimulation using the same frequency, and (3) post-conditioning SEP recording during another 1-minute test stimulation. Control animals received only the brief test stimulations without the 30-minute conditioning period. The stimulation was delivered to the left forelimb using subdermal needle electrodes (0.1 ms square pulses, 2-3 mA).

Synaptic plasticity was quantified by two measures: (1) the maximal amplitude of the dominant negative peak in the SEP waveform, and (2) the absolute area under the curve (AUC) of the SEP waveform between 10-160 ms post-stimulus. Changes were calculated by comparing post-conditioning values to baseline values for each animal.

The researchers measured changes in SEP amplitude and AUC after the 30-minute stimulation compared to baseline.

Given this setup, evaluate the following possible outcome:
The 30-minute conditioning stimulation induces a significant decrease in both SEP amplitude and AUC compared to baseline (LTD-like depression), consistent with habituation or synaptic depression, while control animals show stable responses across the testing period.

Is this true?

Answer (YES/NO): NO